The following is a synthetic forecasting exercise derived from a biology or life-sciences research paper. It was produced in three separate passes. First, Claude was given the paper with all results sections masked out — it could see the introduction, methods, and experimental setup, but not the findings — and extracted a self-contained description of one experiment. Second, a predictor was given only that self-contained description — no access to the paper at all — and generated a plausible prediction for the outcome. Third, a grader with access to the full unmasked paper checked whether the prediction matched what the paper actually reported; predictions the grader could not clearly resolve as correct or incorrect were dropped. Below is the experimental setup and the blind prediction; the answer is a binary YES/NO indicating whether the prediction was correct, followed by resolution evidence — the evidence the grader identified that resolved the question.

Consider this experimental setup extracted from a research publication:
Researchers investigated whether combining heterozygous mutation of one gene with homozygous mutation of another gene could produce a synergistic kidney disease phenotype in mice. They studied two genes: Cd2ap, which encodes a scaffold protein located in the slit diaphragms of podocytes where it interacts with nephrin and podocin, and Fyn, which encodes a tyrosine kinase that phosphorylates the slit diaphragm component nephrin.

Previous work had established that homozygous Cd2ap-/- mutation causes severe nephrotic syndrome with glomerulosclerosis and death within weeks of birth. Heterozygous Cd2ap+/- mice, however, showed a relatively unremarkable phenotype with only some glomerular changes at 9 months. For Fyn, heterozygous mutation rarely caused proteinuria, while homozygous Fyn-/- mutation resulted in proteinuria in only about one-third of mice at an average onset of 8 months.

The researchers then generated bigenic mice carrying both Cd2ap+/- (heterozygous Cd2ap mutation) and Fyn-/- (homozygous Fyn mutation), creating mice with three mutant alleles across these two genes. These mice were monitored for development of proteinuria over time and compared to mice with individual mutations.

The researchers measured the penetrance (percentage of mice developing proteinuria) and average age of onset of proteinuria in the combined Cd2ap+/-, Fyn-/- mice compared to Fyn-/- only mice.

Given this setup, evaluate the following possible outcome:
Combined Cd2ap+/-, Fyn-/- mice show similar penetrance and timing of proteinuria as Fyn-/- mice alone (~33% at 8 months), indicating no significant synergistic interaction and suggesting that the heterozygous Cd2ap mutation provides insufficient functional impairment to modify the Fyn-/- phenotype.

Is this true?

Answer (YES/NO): NO